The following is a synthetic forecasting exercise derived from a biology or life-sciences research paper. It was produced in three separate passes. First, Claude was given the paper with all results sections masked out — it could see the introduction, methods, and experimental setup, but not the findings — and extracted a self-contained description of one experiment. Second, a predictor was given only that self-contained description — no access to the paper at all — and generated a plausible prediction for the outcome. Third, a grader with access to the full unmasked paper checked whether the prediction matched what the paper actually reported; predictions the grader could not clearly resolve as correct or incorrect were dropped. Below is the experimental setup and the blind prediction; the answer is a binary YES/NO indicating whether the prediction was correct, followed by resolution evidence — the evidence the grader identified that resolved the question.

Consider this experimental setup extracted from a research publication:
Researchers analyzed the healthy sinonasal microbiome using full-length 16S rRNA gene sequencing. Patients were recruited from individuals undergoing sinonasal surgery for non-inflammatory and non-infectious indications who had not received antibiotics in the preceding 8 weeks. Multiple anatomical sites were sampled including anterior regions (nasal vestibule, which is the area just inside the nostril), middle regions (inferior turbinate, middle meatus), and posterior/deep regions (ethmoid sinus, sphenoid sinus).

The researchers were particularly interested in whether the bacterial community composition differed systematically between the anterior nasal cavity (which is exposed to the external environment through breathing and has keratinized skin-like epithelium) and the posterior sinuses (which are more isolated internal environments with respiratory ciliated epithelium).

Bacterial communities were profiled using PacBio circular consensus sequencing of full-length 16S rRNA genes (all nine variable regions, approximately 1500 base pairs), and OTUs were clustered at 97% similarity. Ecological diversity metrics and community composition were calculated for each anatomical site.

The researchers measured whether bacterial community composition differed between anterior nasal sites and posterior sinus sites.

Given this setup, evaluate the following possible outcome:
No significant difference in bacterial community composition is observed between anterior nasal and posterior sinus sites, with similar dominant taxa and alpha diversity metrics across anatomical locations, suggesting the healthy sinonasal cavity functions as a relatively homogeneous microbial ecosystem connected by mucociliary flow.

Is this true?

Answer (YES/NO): NO